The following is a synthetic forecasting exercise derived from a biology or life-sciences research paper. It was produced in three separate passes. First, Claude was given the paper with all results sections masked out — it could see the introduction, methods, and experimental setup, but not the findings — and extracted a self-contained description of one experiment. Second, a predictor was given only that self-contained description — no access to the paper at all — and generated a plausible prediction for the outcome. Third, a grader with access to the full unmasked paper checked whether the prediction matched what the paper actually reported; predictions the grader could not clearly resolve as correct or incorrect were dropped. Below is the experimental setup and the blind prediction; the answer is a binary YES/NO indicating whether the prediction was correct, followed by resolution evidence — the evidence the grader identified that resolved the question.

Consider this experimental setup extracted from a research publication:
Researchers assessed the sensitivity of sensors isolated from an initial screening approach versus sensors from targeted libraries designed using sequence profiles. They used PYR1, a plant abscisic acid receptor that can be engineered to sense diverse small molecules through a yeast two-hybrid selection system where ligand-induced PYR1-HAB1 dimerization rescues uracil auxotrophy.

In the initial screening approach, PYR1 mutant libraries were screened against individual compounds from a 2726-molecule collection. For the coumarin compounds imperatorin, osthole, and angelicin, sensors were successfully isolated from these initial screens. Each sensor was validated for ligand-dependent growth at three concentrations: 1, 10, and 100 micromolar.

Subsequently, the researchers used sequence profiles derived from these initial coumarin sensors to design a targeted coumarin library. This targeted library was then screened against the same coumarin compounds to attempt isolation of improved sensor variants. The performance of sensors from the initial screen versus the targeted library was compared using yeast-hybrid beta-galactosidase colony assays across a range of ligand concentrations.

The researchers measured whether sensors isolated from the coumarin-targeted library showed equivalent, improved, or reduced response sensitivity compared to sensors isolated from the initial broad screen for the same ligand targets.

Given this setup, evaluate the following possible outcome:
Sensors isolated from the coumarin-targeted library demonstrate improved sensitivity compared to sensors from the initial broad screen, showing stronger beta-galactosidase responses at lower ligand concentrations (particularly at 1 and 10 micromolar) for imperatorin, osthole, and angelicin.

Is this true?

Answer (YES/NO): YES